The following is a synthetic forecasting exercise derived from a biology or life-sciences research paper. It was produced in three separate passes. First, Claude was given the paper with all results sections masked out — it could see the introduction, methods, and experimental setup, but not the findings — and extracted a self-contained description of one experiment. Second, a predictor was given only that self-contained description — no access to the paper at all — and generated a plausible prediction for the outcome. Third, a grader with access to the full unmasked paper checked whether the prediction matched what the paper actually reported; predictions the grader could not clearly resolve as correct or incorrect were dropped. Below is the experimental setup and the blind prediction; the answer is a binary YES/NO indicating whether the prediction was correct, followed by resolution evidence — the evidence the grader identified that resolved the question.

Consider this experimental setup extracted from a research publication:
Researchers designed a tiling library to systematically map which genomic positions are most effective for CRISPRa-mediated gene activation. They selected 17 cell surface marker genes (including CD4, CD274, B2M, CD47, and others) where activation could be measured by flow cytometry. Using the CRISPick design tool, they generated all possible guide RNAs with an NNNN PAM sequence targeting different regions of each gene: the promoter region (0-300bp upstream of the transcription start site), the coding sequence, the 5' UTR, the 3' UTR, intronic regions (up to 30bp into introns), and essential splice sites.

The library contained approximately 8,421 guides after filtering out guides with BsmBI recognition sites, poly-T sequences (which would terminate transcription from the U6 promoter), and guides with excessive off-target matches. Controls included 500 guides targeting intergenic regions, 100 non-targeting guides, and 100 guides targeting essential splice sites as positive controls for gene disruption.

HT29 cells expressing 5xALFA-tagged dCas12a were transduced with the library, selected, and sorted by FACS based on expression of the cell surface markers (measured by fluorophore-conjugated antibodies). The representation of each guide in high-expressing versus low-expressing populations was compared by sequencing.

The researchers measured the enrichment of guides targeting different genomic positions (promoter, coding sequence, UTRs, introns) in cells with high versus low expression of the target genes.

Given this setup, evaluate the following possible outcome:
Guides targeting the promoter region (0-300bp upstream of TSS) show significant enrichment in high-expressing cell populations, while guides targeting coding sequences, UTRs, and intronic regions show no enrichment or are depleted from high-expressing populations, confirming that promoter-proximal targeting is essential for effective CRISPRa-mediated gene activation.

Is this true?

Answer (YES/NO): NO